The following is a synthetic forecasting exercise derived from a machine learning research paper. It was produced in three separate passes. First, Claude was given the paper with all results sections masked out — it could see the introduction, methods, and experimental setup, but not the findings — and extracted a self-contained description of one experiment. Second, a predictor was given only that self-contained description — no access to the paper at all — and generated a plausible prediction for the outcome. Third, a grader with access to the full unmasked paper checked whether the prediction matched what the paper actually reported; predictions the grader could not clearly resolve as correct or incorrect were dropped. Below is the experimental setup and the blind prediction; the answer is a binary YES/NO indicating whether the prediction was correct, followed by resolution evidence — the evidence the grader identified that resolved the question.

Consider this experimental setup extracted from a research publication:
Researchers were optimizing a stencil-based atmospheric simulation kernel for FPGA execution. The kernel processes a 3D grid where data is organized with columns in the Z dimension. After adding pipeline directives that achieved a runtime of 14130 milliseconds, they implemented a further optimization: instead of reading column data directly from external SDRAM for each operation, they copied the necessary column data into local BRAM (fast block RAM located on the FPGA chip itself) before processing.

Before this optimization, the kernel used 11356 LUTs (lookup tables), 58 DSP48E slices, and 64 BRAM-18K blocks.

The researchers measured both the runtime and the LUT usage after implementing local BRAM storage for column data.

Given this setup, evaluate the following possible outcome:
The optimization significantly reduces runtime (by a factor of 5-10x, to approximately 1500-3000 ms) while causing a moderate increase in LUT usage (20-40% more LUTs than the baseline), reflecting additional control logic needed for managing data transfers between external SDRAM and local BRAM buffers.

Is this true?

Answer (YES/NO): NO